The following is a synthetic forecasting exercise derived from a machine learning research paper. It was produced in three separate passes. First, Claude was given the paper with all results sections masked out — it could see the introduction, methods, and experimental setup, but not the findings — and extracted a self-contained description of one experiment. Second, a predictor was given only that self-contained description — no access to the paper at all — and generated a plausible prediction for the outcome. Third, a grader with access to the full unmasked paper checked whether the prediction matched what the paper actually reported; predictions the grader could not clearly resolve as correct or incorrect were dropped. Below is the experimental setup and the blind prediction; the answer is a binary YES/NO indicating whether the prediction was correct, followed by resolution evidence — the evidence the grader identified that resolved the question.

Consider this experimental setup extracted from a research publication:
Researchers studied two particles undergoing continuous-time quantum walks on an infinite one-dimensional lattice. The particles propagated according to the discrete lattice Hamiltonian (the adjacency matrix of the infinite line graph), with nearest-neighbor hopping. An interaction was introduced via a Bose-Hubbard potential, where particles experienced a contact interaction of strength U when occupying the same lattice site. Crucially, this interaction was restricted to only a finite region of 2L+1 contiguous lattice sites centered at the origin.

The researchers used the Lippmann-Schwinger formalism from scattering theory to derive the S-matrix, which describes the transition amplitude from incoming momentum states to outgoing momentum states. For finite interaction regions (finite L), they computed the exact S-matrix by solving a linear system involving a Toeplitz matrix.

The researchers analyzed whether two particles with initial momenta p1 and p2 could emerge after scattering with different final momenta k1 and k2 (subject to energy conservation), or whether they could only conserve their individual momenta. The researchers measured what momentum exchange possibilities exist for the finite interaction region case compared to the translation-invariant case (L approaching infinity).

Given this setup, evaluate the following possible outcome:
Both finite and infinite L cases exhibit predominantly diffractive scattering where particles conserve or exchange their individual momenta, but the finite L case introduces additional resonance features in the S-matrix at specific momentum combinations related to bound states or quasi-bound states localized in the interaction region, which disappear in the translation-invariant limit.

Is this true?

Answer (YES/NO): NO